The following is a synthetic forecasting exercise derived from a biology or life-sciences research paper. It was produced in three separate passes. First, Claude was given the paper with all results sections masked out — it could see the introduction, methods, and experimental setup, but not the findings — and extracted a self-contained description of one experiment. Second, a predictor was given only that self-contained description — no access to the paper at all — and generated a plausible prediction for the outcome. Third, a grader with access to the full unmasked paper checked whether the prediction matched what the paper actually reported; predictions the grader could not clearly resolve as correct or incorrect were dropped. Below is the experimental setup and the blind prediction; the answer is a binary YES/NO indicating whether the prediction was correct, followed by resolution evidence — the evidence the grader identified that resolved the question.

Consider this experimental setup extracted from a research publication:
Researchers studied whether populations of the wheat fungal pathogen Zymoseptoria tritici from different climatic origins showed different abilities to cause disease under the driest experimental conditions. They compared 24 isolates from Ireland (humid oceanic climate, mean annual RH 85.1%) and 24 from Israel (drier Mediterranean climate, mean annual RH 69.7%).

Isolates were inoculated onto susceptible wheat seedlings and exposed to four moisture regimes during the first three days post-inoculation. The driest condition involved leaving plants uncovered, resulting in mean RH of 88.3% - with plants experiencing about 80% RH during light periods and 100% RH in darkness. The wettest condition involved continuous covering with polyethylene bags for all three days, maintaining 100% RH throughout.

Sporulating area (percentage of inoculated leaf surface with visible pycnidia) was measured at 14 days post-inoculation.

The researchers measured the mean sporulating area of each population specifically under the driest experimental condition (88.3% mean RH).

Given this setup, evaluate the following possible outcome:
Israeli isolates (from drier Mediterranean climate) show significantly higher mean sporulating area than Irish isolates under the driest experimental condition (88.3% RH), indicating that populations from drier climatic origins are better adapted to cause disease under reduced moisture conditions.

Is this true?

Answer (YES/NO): NO